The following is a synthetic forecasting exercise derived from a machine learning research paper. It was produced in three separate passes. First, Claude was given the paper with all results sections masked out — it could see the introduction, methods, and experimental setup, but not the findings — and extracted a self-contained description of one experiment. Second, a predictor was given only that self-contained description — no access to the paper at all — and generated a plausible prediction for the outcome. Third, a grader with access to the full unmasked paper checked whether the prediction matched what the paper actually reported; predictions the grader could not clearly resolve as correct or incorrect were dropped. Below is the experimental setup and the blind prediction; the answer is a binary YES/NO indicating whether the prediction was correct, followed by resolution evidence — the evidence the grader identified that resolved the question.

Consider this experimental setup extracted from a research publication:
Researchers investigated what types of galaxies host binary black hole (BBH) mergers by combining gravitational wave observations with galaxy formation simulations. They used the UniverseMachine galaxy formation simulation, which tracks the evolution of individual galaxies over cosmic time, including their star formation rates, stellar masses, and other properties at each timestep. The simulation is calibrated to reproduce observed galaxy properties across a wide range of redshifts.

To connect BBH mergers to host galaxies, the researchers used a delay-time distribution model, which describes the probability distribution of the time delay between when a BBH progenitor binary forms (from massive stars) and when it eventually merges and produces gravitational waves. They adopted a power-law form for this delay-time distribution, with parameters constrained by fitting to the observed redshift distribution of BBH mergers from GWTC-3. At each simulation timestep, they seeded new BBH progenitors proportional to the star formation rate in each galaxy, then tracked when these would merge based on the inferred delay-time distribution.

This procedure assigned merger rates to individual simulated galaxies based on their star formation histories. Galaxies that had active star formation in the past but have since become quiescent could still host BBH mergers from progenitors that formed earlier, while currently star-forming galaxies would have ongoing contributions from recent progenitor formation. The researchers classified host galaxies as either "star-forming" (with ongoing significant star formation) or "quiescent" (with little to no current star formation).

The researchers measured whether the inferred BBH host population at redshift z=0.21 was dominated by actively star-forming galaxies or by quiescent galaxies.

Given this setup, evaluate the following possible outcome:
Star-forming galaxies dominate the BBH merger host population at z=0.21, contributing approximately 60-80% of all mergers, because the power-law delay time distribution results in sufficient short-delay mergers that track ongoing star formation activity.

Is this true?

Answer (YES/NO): YES